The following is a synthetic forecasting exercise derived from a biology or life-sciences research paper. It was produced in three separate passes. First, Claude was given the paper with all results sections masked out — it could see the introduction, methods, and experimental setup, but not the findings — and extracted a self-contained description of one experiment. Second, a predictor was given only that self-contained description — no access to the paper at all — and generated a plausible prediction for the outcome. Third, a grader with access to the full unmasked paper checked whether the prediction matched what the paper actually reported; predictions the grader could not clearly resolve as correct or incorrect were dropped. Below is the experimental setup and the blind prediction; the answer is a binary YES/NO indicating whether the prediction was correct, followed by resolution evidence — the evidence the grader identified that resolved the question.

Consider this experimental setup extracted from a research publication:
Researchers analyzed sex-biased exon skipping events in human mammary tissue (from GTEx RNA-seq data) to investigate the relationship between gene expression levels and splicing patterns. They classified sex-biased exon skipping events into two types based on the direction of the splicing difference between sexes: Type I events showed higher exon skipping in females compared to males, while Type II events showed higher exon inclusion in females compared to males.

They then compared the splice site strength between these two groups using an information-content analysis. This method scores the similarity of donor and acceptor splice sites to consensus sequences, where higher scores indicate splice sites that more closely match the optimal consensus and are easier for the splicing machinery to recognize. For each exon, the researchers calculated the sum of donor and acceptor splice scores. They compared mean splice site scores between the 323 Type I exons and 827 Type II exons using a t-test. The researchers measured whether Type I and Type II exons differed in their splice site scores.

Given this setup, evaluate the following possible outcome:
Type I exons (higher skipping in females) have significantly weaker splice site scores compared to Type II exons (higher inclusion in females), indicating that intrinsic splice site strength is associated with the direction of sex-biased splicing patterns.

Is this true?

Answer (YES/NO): YES